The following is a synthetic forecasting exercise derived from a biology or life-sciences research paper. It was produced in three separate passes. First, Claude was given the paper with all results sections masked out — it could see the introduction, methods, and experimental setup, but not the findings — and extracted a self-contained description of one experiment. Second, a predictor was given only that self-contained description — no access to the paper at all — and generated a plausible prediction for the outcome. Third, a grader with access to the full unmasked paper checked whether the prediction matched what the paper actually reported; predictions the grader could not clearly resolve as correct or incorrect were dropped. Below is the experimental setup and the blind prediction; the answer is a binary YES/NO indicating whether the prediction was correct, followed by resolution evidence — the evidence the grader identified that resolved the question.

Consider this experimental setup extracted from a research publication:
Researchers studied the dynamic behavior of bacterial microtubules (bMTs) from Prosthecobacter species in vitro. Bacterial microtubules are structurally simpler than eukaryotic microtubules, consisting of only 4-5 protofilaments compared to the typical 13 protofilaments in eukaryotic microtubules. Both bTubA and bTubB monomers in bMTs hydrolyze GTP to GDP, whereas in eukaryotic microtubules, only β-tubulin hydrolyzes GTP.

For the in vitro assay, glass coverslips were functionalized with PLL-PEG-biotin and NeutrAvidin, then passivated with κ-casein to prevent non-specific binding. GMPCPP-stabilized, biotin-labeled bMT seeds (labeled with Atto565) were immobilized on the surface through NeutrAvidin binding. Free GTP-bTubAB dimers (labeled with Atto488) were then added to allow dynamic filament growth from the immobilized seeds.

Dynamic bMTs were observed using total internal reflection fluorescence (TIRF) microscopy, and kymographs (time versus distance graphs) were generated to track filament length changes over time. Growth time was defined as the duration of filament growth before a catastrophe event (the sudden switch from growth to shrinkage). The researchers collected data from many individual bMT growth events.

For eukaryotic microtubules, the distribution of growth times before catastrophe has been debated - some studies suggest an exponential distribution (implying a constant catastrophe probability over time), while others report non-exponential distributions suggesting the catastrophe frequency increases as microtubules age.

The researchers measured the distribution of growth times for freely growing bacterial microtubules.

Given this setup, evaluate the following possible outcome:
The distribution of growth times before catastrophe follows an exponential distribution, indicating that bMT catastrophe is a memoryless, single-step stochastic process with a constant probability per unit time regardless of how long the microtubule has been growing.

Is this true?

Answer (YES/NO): YES